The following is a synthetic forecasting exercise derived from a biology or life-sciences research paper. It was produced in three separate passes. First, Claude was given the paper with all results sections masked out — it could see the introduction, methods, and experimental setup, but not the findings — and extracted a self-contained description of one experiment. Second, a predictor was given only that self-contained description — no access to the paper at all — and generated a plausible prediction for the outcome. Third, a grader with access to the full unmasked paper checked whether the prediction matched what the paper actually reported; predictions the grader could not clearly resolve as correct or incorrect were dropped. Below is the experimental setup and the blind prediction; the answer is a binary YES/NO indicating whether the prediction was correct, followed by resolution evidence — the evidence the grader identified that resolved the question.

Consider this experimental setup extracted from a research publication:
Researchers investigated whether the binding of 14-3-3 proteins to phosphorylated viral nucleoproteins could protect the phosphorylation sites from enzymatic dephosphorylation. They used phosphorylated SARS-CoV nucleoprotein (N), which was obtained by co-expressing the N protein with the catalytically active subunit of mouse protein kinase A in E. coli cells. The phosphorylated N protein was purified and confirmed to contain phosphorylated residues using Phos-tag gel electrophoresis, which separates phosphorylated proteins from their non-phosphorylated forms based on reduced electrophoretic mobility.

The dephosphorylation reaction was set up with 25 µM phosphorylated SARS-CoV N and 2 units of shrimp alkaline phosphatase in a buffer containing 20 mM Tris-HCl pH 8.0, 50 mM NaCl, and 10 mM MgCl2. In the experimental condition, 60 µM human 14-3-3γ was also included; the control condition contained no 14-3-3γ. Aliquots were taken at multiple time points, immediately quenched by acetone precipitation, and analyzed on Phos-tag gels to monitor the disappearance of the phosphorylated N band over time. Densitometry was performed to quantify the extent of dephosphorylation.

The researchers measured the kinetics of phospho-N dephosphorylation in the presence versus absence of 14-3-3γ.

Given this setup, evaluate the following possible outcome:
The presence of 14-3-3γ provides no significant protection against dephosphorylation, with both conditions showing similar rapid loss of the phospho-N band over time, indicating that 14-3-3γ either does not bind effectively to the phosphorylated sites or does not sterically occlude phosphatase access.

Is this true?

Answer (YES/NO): NO